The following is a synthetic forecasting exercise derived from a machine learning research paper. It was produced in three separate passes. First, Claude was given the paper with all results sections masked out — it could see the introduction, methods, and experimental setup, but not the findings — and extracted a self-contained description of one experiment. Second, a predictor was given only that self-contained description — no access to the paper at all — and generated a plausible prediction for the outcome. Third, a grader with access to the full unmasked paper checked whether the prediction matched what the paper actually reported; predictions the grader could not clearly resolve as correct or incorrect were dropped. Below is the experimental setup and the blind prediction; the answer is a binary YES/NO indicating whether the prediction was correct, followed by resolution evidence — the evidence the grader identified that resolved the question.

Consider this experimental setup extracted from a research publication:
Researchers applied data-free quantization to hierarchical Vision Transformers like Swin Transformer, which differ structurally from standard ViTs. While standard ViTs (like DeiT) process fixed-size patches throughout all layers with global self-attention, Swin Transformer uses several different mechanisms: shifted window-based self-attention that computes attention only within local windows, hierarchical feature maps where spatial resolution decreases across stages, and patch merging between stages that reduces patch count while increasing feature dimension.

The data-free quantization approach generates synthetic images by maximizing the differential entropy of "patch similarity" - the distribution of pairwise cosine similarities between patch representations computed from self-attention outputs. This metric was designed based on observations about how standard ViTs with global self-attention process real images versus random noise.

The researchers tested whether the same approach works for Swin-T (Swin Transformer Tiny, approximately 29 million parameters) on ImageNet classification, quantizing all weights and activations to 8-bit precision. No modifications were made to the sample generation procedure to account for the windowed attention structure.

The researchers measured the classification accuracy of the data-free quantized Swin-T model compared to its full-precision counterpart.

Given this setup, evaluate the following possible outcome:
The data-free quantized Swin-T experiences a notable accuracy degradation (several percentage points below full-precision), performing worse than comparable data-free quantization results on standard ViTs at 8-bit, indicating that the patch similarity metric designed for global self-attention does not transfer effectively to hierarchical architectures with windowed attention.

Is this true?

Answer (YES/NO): NO